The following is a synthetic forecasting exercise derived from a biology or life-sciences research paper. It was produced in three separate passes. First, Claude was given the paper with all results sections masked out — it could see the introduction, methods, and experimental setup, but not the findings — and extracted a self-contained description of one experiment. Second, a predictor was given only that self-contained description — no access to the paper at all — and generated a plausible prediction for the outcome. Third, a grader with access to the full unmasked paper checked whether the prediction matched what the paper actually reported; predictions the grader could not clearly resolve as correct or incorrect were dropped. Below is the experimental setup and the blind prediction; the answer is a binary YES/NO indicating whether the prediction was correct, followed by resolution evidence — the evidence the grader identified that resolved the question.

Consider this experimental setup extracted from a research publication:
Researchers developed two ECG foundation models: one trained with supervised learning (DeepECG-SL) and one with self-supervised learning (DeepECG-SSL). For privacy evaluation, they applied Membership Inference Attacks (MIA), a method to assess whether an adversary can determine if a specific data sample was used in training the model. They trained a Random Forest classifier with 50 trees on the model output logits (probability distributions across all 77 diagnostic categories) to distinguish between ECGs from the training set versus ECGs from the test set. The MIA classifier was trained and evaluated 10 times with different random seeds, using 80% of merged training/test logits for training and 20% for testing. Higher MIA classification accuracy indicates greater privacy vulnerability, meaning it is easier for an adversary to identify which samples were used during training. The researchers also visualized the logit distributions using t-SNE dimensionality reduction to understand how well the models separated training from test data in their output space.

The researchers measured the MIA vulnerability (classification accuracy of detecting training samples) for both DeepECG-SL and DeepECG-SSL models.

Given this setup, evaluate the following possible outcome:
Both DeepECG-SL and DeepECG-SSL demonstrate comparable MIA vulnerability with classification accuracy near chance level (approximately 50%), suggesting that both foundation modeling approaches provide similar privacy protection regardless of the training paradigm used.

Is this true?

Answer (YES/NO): NO